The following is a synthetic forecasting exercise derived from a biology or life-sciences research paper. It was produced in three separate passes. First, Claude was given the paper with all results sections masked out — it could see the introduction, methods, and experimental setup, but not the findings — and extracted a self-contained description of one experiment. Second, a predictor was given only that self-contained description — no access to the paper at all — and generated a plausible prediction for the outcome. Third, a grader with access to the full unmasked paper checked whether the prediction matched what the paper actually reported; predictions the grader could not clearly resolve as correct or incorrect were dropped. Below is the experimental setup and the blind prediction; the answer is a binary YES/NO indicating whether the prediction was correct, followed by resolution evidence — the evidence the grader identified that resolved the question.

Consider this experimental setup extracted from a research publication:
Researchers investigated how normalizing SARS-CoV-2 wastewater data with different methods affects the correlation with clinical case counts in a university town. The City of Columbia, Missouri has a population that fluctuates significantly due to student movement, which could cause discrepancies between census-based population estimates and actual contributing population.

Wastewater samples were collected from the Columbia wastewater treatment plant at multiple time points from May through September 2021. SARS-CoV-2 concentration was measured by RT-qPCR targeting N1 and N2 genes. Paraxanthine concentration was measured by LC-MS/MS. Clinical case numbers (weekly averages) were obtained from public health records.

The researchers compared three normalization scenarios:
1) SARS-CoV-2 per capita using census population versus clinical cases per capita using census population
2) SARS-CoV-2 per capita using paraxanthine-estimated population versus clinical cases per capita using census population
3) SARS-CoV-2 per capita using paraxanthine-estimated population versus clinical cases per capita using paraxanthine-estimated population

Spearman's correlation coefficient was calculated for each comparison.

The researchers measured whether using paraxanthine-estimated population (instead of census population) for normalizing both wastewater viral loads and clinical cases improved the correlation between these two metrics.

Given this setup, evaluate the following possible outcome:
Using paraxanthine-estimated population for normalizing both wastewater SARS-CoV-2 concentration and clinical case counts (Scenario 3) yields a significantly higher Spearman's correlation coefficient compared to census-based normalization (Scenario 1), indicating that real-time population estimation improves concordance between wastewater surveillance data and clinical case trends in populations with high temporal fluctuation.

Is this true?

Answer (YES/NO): YES